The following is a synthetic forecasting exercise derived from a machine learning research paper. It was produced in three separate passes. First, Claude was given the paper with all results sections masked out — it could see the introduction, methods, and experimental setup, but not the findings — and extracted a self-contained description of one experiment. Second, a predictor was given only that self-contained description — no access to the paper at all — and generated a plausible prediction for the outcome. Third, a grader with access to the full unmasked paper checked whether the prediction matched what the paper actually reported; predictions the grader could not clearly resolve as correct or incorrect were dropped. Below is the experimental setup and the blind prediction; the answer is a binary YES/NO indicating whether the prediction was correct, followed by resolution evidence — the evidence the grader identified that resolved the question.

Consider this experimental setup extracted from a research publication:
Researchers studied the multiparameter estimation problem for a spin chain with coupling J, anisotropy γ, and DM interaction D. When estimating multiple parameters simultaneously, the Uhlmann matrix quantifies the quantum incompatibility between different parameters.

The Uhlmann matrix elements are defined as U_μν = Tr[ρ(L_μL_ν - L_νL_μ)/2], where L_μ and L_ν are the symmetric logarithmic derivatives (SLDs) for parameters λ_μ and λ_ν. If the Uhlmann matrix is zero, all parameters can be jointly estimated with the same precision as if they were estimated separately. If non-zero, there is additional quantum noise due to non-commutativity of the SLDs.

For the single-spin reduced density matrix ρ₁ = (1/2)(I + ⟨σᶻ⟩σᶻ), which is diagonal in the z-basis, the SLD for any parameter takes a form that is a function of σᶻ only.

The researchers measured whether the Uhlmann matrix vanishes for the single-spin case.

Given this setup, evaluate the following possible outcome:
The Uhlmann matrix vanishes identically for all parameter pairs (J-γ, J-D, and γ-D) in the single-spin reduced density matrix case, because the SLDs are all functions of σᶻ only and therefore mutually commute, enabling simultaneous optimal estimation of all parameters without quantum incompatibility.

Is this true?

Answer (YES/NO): YES